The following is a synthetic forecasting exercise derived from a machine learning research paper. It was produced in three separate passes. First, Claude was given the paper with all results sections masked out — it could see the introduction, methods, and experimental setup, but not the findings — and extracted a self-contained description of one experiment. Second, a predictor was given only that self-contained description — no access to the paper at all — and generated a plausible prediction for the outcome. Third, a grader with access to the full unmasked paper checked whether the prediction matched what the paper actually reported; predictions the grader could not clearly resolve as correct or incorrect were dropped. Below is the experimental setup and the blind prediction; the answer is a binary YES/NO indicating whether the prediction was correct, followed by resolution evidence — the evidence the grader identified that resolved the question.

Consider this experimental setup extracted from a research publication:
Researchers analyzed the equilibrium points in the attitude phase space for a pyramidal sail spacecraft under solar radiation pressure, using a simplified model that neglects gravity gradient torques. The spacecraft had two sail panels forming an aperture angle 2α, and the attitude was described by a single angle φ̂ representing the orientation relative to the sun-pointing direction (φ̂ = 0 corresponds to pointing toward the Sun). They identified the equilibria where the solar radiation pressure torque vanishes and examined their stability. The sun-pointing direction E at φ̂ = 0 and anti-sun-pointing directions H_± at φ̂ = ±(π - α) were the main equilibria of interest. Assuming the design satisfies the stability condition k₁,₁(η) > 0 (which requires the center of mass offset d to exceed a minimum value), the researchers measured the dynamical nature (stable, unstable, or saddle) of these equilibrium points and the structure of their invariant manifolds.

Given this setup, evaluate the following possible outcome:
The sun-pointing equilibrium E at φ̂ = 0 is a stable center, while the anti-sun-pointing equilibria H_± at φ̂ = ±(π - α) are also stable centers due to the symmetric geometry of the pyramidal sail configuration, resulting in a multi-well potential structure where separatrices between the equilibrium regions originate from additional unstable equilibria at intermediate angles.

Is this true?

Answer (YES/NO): NO